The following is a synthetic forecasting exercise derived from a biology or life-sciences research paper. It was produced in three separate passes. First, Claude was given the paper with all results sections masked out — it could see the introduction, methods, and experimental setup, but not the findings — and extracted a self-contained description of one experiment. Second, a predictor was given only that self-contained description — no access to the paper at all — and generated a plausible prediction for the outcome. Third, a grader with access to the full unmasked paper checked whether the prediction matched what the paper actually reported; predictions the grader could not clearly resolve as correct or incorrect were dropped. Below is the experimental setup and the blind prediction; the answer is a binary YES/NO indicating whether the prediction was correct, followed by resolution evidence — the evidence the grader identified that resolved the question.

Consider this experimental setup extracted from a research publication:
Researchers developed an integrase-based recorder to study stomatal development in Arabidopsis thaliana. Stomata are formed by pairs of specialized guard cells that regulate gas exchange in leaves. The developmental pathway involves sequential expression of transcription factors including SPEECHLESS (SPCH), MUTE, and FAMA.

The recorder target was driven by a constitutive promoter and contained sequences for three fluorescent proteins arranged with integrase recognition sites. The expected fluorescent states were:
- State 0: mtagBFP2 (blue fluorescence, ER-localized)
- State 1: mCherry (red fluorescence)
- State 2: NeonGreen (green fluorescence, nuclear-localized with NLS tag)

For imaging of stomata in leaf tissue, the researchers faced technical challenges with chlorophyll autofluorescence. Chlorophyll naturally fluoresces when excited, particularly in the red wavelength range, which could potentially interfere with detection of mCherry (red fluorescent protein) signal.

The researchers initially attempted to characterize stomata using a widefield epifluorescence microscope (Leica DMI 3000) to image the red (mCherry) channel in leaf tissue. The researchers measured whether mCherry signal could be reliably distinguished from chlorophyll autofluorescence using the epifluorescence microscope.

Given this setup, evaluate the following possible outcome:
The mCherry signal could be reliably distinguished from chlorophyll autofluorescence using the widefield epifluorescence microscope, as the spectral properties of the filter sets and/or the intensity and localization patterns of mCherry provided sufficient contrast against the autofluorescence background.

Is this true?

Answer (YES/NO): NO